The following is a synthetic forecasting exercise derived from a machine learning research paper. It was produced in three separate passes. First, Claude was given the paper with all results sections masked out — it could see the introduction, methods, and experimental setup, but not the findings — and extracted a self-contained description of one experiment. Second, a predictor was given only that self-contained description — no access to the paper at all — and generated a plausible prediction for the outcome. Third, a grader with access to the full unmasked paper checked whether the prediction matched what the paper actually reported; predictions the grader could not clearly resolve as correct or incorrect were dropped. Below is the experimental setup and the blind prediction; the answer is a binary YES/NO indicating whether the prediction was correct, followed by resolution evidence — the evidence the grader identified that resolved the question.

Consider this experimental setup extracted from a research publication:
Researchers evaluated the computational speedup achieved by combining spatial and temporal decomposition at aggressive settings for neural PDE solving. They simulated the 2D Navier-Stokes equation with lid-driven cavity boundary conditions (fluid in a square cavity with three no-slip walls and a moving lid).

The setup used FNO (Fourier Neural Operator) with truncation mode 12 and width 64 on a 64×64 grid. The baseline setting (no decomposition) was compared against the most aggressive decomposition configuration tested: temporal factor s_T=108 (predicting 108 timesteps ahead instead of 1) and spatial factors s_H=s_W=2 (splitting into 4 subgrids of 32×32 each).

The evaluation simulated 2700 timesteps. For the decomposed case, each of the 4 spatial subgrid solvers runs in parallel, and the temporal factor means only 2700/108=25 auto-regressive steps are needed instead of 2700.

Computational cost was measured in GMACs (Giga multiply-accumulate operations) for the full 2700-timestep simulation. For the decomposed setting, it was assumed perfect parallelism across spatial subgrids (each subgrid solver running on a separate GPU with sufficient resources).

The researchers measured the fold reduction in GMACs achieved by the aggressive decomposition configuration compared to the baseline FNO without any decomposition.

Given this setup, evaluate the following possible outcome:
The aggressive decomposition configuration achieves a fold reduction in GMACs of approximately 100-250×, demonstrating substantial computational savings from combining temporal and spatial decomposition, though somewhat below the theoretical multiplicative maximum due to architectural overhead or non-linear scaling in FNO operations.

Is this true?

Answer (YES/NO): NO